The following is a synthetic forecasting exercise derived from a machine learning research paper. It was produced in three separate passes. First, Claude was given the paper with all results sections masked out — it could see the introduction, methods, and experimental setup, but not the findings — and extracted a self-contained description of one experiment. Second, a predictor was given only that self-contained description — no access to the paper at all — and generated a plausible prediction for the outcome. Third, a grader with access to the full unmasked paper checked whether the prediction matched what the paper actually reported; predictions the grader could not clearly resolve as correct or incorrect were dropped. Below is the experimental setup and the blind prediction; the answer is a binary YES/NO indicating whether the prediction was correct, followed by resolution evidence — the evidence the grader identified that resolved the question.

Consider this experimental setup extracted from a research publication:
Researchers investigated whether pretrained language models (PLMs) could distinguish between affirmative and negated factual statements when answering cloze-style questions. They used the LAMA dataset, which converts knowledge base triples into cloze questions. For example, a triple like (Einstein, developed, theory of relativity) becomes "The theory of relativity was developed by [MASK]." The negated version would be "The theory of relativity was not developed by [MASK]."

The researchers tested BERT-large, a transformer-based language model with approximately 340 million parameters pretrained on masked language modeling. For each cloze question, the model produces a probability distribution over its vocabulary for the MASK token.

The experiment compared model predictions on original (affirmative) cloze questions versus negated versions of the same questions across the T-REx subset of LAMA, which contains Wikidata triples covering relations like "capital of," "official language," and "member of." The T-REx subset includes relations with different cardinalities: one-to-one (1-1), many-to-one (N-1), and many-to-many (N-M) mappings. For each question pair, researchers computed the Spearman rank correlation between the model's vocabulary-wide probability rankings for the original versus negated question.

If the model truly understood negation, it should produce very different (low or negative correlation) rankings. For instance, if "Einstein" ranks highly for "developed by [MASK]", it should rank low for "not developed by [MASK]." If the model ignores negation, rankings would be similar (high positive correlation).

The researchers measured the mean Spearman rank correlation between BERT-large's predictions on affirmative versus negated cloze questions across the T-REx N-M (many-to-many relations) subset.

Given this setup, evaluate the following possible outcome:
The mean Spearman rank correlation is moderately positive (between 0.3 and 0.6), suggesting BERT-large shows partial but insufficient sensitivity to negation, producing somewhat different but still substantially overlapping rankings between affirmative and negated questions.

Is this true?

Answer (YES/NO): NO